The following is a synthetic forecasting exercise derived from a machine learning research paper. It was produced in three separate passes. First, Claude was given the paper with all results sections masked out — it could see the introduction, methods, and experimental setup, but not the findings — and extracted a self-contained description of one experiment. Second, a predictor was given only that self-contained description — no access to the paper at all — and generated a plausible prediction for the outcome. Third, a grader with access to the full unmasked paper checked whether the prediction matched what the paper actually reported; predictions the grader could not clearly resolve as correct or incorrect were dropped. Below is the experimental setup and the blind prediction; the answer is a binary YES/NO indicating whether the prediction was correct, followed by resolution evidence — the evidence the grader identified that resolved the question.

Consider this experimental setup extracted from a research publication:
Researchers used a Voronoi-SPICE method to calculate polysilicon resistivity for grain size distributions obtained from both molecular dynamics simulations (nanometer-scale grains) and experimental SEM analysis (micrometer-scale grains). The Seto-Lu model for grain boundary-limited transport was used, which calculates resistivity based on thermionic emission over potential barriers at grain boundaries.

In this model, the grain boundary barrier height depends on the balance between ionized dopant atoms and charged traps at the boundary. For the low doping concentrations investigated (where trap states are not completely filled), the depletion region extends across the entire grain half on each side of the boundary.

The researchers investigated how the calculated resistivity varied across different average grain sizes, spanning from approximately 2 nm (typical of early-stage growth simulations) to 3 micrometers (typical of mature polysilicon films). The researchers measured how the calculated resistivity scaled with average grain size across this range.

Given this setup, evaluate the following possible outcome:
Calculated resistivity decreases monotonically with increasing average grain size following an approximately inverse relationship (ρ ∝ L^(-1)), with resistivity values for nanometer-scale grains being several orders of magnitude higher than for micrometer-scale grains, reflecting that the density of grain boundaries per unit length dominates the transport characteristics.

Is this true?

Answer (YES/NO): NO